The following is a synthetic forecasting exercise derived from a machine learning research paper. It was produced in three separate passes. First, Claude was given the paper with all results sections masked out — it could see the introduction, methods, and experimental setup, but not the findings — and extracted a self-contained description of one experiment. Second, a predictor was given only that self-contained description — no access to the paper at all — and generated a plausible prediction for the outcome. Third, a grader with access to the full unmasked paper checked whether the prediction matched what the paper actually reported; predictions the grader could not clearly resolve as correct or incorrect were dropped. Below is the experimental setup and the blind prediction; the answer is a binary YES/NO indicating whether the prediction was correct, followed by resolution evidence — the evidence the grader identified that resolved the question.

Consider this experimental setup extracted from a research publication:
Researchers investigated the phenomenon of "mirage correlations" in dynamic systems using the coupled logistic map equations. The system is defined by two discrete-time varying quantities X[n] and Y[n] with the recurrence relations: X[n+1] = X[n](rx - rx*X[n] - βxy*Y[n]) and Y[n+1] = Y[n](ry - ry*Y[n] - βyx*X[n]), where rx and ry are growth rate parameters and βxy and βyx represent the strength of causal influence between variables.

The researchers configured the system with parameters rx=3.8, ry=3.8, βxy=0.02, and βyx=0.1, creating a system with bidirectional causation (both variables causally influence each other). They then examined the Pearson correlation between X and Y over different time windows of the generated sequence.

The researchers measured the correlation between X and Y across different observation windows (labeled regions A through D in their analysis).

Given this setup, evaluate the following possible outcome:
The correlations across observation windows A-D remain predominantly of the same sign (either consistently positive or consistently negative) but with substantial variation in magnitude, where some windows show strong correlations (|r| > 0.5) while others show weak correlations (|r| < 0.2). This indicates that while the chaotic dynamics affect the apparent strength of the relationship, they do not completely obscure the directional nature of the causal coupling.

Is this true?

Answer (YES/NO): NO